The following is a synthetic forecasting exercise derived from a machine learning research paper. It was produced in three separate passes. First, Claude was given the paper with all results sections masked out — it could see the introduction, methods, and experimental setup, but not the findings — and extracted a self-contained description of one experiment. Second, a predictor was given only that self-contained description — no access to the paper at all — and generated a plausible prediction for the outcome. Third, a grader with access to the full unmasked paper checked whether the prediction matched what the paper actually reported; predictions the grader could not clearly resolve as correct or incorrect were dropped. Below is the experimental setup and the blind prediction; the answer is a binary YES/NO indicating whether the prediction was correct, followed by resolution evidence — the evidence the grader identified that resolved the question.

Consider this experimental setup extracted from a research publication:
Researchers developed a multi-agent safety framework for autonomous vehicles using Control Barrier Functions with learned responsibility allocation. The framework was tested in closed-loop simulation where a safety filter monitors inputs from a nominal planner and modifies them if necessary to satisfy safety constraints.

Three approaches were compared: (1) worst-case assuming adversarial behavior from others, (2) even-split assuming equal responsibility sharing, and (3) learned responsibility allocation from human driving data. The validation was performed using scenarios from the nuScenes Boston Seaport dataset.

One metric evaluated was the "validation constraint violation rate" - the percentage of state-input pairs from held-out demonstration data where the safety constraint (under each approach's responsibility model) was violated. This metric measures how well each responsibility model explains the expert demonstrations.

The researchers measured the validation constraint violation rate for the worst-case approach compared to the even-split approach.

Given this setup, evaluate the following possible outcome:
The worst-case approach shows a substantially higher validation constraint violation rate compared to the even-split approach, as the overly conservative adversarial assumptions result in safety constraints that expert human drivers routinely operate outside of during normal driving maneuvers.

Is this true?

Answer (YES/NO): YES